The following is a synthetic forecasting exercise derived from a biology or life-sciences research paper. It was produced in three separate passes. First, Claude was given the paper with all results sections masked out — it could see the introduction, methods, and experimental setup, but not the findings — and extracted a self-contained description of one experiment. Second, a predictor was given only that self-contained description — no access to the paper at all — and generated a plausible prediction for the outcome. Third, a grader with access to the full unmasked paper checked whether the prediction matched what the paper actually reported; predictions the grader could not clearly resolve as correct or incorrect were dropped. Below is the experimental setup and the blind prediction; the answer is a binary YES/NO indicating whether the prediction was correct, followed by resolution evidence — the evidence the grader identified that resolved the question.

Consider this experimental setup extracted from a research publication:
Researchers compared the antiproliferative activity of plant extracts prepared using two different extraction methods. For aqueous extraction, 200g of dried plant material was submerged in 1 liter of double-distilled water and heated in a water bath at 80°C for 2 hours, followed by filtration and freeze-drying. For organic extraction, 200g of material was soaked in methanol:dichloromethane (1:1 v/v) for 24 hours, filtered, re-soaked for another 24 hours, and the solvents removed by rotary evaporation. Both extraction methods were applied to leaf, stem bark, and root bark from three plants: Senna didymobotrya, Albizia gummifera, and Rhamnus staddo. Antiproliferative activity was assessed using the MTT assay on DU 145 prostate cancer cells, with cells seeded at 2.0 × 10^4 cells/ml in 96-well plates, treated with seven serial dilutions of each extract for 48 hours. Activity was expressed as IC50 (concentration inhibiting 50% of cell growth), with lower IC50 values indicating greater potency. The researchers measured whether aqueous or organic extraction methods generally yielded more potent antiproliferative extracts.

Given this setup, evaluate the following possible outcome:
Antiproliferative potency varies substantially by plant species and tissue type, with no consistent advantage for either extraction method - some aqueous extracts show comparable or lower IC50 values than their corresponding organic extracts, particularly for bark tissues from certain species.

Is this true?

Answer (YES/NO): NO